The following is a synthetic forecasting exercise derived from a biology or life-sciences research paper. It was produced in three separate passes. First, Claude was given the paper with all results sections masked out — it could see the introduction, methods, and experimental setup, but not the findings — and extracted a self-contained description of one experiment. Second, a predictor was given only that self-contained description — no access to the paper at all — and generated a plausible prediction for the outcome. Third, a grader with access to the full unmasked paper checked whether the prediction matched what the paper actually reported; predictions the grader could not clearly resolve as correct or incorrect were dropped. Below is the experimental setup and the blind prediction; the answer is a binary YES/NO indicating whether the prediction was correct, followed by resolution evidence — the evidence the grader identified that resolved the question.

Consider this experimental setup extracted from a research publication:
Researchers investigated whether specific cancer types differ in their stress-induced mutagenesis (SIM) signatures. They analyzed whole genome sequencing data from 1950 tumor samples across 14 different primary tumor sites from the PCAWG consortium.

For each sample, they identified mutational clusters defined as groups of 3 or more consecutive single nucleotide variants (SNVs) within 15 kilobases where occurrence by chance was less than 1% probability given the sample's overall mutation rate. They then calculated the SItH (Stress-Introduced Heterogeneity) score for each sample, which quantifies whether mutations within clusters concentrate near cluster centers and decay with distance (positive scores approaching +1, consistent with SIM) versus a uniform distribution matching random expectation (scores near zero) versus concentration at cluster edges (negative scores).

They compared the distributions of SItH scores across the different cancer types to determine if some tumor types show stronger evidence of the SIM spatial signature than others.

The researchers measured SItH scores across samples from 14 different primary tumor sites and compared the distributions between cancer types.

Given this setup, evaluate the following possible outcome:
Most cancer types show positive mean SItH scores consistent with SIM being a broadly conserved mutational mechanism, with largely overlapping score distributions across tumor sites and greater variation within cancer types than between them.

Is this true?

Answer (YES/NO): NO